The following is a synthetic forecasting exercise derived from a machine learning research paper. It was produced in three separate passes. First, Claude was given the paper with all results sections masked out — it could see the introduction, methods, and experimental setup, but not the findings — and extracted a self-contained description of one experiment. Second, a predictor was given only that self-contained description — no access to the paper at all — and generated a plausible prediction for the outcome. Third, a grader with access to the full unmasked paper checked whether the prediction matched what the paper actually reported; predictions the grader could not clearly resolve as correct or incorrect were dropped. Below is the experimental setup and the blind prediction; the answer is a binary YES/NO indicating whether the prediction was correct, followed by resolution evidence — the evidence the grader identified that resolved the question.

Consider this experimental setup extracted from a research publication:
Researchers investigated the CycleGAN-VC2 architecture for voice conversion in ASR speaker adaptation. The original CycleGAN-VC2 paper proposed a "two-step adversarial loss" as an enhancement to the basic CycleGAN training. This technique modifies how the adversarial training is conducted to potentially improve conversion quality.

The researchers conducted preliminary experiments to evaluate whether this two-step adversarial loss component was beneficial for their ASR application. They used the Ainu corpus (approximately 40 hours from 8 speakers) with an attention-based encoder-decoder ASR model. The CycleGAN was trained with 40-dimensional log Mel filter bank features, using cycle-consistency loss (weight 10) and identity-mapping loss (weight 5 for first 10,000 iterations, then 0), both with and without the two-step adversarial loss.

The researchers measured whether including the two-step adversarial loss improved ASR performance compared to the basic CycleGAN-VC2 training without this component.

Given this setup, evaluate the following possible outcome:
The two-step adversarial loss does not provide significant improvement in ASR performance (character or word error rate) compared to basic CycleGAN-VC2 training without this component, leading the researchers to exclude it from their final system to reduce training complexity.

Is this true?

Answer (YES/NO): YES